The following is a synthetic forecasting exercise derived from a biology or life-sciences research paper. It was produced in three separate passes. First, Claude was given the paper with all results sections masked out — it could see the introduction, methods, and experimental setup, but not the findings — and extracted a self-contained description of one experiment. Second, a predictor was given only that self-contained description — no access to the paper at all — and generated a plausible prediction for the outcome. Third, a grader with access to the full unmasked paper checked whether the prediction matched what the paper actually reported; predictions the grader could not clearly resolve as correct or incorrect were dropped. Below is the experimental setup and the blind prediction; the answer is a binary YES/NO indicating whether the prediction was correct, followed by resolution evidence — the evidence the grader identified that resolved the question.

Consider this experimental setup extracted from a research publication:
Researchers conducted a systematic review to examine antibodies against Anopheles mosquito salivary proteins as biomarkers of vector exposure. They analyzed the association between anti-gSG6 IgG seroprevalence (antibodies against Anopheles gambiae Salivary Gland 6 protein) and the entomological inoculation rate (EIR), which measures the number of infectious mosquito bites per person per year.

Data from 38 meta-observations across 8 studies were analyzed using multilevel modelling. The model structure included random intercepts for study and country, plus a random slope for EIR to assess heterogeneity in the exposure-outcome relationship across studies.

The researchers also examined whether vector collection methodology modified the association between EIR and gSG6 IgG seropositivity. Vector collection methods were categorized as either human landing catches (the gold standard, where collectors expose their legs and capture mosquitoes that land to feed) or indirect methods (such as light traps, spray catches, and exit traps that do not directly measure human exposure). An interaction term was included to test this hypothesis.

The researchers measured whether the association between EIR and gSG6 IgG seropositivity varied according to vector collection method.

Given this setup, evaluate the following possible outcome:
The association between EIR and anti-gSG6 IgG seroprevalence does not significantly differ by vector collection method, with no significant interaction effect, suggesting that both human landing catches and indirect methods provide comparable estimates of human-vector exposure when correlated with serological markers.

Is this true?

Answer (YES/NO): YES